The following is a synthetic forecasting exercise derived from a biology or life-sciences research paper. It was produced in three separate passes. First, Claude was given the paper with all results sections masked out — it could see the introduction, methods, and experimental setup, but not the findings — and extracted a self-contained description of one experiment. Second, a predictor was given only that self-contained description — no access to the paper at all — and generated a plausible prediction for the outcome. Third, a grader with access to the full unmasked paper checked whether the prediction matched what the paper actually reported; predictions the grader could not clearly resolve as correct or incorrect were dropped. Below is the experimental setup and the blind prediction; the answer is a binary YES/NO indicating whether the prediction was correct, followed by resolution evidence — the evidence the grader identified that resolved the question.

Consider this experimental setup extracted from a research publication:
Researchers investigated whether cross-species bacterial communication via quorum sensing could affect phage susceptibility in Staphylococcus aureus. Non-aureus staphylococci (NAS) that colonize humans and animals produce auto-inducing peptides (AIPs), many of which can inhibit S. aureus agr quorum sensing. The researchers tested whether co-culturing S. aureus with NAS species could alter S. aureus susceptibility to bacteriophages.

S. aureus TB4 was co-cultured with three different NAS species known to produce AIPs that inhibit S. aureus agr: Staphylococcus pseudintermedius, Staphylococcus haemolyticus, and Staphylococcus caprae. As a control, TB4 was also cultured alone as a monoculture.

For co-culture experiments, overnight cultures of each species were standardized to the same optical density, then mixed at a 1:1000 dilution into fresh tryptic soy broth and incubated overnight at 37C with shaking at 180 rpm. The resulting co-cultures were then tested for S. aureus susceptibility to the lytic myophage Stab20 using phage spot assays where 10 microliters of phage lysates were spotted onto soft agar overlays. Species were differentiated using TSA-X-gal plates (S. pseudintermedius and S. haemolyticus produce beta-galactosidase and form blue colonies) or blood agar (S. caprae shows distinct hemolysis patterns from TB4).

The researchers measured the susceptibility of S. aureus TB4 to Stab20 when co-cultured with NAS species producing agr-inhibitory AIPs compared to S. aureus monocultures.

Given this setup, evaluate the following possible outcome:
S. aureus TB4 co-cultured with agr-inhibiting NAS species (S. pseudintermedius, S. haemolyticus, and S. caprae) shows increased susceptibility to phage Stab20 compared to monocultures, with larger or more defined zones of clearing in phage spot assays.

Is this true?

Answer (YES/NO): NO